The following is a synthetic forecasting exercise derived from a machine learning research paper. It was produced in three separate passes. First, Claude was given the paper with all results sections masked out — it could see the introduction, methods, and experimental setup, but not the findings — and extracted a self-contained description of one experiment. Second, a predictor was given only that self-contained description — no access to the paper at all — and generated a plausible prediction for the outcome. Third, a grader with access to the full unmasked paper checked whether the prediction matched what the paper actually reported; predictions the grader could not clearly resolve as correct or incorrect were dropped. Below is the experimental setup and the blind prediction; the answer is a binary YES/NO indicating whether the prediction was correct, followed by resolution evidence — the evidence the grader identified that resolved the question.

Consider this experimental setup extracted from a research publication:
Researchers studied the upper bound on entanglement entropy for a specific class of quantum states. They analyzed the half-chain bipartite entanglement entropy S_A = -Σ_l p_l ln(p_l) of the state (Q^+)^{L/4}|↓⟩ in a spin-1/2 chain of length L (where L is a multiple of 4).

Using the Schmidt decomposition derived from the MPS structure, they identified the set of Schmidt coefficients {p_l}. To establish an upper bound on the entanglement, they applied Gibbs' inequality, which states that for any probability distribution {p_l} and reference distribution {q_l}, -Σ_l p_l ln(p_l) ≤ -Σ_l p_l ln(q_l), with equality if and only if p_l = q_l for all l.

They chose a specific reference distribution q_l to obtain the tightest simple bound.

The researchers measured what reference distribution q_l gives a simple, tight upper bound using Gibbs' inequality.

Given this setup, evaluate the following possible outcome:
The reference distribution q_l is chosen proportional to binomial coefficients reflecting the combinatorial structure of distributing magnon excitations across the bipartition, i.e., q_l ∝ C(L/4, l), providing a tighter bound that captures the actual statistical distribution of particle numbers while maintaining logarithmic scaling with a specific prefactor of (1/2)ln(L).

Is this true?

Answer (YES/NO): NO